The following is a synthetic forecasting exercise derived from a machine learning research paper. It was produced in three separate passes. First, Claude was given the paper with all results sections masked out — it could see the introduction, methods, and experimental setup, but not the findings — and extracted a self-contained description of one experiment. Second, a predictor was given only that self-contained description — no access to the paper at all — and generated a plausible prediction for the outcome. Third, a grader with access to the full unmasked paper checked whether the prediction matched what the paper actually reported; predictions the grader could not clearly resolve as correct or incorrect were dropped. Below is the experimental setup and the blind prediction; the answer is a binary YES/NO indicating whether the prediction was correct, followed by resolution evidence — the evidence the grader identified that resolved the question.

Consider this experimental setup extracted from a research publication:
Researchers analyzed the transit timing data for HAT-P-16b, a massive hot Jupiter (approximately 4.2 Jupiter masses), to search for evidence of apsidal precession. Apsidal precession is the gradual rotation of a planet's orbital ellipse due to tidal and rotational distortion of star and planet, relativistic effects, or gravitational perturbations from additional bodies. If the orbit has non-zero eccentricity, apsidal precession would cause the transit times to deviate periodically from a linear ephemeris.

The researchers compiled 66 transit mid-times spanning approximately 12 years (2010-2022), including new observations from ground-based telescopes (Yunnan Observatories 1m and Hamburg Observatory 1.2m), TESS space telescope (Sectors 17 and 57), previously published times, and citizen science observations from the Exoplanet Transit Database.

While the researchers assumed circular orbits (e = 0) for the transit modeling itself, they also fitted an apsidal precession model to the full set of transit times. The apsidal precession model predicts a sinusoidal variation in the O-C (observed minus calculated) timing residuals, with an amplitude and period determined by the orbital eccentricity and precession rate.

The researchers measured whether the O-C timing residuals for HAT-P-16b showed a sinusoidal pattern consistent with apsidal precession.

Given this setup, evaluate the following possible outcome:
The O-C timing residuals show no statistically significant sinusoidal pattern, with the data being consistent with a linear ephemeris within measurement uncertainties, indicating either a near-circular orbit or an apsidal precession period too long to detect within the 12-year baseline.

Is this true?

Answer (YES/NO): NO